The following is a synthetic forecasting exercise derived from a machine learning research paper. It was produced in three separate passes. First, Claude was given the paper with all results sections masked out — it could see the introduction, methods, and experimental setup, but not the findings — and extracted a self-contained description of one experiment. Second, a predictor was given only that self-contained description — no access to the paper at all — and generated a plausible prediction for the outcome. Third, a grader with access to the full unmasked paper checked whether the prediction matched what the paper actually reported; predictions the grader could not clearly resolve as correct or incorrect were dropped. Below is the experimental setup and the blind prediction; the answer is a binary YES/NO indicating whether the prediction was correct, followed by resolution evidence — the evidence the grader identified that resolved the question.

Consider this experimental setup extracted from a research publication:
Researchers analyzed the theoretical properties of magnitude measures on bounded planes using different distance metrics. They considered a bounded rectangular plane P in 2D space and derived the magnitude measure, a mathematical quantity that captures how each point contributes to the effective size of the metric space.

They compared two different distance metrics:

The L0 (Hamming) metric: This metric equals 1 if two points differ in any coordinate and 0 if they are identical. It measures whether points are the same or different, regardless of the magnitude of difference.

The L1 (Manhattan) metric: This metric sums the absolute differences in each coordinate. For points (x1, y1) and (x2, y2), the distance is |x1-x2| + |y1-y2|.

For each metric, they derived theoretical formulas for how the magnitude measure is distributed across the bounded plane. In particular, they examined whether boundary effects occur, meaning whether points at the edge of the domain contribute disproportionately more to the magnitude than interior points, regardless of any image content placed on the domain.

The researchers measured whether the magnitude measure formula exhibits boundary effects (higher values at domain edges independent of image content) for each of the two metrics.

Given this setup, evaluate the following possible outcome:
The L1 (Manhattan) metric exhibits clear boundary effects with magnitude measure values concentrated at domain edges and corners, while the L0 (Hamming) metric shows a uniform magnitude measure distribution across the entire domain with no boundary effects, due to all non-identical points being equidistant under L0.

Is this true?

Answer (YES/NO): YES